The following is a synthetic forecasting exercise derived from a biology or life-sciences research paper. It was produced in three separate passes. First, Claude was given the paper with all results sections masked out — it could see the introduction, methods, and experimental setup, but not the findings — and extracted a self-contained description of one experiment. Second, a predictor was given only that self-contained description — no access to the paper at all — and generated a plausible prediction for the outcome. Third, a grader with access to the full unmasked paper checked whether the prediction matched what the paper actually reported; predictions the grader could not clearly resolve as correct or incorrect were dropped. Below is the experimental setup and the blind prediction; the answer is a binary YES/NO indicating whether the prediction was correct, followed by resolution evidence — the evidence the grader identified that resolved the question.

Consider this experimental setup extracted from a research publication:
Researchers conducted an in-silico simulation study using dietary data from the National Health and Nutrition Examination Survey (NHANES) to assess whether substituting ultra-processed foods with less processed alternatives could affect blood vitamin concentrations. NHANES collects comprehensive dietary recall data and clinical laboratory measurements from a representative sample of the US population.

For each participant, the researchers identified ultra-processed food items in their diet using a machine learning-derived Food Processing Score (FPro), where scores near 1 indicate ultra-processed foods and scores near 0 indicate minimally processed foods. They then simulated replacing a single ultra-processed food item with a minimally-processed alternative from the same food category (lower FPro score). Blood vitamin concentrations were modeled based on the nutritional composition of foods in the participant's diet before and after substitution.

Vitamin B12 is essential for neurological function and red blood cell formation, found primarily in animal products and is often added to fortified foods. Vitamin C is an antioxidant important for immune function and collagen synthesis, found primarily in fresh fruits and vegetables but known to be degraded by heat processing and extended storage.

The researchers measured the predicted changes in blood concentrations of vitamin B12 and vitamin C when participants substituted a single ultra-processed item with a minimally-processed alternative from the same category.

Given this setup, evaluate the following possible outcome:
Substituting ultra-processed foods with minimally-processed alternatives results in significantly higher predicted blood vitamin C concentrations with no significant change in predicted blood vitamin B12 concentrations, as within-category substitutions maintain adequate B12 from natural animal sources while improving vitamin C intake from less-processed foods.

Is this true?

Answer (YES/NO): NO